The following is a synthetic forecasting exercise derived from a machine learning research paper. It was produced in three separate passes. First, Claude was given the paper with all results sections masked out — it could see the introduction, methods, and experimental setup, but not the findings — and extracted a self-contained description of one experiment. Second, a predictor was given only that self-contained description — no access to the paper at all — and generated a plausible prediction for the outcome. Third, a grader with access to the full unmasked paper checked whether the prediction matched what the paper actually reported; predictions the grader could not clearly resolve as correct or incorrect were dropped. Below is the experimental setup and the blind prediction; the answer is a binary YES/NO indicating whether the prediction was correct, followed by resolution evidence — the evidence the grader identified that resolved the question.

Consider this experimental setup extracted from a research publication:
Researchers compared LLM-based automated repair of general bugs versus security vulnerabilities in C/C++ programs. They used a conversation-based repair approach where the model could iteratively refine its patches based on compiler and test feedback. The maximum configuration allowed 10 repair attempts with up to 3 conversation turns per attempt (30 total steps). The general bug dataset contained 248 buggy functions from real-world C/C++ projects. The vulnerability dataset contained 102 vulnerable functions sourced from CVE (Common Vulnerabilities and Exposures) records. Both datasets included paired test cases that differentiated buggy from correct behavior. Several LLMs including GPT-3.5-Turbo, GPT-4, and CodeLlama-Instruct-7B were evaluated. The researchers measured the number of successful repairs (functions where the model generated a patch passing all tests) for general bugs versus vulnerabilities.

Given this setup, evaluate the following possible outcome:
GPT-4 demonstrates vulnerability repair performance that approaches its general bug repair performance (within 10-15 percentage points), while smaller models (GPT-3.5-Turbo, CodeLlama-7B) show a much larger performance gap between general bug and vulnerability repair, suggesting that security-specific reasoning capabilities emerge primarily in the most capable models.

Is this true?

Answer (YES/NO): NO